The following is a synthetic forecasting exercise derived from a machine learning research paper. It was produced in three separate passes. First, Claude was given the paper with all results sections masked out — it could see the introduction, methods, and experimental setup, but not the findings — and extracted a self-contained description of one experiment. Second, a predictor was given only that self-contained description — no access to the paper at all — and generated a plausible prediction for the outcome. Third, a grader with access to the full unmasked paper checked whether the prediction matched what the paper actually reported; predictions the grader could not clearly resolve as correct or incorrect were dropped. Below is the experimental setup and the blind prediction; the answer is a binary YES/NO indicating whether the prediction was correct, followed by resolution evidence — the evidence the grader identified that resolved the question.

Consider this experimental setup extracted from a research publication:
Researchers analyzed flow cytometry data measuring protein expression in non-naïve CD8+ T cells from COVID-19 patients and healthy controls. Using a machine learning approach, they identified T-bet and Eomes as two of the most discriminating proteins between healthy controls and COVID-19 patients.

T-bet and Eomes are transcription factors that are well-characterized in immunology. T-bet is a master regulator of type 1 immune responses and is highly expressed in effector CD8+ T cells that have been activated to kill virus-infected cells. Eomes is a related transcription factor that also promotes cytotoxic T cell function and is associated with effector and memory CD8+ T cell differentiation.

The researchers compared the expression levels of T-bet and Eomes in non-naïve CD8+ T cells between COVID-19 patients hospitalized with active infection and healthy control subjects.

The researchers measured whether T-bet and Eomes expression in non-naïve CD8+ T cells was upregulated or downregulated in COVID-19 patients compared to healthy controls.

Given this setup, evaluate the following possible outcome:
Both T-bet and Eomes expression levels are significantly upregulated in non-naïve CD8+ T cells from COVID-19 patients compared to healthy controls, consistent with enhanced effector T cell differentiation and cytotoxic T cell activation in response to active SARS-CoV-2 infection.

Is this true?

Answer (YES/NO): NO